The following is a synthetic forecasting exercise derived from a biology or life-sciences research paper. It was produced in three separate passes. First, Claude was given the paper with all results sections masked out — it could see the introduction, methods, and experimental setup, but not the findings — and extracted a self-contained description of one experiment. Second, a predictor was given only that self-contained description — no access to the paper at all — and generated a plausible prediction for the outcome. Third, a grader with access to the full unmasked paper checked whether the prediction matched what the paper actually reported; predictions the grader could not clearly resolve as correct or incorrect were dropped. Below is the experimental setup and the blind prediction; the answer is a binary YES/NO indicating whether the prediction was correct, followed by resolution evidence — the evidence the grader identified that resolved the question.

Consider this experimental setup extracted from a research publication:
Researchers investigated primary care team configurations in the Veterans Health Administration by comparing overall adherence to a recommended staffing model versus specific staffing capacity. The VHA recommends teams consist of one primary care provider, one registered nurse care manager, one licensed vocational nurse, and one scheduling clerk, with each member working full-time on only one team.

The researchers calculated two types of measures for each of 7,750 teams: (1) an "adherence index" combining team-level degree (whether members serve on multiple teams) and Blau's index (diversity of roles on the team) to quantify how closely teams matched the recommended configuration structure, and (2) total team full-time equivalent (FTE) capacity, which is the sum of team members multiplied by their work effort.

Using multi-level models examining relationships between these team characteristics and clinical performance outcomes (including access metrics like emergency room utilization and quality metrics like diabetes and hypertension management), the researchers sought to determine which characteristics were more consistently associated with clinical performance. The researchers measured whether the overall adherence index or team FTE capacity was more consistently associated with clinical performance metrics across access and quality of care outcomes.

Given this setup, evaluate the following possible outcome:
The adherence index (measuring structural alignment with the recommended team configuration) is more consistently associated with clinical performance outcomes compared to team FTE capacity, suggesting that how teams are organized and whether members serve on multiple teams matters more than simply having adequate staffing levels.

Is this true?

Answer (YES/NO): NO